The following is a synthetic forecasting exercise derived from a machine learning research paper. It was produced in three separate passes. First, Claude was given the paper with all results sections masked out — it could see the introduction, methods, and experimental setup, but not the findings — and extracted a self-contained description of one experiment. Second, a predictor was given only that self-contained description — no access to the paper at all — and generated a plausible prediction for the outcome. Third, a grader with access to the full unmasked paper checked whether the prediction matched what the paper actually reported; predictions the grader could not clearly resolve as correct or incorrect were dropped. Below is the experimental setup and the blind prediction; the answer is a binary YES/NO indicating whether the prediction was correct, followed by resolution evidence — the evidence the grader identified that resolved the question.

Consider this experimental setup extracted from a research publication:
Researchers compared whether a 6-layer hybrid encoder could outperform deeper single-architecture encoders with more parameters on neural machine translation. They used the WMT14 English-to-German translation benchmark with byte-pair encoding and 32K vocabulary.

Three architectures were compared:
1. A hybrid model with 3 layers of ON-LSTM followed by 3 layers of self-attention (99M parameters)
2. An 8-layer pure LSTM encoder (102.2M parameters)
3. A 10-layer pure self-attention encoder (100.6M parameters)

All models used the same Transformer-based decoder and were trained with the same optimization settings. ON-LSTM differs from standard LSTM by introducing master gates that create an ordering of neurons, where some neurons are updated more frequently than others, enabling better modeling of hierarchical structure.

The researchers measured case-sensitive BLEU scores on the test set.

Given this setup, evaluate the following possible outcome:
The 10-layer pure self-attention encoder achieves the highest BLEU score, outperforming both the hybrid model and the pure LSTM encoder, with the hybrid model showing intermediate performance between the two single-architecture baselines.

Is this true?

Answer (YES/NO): NO